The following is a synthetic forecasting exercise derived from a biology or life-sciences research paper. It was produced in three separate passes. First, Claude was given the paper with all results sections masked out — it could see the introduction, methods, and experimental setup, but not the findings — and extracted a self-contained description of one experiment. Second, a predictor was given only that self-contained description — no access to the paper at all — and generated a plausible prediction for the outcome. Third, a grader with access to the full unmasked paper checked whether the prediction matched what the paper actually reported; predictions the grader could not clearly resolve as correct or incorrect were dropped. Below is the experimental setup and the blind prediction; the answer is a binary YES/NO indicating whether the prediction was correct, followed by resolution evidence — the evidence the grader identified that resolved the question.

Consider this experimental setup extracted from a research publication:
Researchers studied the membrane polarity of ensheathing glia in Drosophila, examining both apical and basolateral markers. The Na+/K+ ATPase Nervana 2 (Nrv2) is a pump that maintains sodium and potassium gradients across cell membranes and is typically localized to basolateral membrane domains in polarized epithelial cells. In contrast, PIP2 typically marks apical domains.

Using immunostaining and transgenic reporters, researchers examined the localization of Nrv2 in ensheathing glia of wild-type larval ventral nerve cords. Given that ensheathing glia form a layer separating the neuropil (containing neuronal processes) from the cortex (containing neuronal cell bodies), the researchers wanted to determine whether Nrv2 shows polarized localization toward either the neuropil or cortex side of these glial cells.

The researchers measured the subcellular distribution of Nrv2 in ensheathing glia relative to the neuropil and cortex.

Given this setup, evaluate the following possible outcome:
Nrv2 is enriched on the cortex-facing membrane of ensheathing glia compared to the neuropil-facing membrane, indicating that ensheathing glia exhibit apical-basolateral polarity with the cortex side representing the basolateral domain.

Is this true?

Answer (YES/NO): YES